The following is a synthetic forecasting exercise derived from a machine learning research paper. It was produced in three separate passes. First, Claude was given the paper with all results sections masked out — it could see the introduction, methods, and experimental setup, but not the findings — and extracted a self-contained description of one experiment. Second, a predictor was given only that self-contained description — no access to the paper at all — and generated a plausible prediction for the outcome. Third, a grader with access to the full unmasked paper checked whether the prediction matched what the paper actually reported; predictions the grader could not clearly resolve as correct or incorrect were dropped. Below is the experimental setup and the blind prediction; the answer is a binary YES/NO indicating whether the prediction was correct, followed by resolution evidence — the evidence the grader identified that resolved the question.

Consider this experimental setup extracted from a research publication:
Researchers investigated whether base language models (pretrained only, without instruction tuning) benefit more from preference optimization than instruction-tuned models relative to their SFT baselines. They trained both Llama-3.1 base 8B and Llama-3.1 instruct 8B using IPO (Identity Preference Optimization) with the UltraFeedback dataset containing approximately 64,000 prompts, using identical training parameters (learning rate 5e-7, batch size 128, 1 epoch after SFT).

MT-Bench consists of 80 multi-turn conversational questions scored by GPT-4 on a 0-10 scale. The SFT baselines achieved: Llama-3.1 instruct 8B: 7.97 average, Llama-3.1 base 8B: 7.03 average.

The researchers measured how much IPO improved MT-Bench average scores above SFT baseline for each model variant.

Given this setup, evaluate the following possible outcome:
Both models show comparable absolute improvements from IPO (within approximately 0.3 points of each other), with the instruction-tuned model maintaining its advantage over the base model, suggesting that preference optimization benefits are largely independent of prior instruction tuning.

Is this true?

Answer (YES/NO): NO